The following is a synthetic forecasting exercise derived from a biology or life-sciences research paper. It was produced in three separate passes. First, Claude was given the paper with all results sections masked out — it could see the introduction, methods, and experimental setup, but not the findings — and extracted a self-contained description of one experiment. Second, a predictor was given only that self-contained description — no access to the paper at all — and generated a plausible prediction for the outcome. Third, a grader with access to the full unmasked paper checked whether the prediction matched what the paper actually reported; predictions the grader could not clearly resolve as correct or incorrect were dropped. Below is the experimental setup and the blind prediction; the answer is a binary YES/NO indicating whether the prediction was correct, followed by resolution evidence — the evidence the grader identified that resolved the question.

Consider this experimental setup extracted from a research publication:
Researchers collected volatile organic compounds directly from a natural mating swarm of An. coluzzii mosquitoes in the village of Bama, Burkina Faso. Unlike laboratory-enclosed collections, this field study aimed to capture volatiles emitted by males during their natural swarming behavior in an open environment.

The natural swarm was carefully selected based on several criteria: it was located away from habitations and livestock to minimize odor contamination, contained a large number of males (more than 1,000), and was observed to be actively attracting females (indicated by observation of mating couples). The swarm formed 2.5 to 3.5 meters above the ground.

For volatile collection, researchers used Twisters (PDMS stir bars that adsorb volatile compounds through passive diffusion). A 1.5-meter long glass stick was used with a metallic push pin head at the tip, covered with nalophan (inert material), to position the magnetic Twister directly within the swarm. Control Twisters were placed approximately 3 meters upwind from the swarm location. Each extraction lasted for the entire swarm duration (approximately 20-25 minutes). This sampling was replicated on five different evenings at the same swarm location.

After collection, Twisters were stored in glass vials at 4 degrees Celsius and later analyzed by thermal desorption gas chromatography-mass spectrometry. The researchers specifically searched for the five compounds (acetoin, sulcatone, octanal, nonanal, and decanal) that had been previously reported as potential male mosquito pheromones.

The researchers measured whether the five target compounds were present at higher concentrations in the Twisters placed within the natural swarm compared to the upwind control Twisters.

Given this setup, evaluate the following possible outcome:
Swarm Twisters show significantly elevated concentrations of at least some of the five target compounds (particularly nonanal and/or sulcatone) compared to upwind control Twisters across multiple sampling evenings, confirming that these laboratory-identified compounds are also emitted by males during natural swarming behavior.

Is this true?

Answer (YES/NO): NO